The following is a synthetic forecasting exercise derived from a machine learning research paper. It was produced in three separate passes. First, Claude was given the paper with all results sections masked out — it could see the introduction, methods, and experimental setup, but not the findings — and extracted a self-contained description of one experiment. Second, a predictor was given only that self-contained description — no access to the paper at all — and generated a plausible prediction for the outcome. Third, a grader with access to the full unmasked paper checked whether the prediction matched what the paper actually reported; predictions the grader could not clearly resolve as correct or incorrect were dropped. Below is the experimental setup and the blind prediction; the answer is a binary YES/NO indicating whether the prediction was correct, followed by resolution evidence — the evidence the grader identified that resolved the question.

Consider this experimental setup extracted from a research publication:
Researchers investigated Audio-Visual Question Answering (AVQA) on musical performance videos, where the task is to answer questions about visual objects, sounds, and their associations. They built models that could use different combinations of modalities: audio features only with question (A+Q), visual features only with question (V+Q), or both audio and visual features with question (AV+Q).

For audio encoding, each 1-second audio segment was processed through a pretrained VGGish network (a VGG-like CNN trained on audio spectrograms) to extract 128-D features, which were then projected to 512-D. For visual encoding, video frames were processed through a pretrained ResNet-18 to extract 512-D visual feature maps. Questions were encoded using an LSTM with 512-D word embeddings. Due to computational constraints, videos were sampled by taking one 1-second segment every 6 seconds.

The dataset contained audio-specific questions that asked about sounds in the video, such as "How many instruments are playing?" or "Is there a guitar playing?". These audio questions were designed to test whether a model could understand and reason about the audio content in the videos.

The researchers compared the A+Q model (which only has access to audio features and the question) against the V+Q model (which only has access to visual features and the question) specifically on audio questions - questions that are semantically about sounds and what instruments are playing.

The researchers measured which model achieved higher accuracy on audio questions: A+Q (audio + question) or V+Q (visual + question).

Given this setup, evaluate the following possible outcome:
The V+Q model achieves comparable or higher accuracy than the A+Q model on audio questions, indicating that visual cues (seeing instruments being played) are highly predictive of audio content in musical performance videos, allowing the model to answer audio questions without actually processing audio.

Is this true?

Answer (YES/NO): YES